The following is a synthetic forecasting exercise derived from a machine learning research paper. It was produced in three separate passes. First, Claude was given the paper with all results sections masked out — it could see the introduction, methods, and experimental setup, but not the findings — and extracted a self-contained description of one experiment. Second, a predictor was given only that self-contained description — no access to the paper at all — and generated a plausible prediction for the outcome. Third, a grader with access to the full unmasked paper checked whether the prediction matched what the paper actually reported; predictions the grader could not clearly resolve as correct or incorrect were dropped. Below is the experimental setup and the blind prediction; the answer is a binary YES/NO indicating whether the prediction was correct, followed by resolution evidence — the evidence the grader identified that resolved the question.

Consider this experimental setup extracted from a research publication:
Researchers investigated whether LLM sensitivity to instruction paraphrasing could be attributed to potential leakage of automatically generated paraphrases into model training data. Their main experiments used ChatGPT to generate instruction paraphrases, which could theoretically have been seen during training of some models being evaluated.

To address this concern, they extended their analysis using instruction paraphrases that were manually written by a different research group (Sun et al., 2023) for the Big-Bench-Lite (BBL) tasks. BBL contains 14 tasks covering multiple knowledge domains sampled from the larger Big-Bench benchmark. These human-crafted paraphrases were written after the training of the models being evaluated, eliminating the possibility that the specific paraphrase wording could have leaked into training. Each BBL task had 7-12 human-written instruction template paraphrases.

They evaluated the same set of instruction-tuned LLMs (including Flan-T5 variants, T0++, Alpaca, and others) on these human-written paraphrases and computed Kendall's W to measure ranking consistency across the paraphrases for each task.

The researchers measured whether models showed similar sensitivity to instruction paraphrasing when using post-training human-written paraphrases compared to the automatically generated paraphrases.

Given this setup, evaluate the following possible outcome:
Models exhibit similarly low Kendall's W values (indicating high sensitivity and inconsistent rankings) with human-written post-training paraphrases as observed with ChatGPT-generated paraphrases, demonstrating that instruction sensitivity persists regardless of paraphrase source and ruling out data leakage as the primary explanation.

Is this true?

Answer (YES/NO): YES